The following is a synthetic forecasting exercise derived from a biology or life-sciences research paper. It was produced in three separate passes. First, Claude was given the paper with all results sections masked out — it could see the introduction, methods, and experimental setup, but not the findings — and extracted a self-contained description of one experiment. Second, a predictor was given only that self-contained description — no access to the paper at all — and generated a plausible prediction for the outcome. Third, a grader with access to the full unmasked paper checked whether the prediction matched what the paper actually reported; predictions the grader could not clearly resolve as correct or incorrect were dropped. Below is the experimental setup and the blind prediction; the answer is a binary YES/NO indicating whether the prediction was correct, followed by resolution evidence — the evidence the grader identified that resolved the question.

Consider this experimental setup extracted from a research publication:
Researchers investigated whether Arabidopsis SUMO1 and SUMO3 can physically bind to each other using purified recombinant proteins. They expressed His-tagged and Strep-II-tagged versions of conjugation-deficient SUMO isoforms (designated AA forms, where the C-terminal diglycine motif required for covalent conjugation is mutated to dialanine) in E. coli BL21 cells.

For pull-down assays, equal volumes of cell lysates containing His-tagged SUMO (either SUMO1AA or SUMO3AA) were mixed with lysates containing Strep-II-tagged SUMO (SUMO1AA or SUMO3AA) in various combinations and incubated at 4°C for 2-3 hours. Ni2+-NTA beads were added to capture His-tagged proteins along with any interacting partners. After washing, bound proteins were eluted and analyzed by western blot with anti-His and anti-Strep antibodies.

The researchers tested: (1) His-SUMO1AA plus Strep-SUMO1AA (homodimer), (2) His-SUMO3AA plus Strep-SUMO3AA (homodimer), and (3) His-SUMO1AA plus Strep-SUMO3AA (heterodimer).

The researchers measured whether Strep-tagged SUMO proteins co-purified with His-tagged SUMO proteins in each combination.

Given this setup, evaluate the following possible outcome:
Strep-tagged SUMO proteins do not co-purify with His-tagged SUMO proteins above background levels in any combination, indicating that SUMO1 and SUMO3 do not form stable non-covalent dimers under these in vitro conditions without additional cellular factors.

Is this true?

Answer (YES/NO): NO